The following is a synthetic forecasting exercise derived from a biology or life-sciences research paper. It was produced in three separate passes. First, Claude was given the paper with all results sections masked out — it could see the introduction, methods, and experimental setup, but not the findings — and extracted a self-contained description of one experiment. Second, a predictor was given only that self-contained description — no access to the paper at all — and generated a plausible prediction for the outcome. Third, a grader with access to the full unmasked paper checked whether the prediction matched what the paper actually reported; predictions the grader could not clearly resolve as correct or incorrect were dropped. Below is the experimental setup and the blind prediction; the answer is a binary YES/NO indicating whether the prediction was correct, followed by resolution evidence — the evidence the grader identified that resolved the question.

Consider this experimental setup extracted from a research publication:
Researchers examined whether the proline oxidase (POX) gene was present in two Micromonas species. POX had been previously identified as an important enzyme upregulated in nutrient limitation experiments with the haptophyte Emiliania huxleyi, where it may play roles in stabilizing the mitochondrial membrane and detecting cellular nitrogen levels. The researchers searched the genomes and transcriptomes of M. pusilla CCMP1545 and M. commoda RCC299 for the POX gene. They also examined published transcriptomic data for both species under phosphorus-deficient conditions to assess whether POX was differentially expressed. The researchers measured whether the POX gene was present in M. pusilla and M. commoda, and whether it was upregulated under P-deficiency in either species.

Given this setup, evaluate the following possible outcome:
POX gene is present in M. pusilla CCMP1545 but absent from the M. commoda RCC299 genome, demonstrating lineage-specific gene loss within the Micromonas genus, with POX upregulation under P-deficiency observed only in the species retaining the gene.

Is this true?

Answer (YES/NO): NO